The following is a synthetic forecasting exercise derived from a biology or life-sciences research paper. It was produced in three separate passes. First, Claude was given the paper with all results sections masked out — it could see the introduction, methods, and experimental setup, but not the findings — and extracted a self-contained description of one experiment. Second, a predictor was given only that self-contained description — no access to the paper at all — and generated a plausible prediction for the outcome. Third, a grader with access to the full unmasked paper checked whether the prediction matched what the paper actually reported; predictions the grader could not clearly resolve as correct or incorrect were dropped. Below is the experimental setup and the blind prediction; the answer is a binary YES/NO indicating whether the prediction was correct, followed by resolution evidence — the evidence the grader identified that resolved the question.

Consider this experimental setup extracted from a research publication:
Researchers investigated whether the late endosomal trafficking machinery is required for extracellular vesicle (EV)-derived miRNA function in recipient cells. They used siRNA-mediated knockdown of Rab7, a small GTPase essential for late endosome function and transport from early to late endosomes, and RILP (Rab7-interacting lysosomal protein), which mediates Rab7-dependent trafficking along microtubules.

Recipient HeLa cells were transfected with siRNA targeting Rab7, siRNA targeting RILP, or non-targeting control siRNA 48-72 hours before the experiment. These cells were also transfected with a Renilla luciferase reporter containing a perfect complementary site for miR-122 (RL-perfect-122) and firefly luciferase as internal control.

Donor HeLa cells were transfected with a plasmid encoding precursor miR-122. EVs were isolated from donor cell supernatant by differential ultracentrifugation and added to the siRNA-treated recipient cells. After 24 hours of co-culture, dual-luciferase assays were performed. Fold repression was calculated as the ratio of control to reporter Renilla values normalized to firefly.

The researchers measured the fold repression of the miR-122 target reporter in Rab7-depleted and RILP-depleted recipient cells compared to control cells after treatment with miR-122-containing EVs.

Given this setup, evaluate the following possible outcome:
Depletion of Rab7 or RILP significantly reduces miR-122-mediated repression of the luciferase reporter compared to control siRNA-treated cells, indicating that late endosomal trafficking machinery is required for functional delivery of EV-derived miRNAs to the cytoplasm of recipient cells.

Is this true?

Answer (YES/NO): YES